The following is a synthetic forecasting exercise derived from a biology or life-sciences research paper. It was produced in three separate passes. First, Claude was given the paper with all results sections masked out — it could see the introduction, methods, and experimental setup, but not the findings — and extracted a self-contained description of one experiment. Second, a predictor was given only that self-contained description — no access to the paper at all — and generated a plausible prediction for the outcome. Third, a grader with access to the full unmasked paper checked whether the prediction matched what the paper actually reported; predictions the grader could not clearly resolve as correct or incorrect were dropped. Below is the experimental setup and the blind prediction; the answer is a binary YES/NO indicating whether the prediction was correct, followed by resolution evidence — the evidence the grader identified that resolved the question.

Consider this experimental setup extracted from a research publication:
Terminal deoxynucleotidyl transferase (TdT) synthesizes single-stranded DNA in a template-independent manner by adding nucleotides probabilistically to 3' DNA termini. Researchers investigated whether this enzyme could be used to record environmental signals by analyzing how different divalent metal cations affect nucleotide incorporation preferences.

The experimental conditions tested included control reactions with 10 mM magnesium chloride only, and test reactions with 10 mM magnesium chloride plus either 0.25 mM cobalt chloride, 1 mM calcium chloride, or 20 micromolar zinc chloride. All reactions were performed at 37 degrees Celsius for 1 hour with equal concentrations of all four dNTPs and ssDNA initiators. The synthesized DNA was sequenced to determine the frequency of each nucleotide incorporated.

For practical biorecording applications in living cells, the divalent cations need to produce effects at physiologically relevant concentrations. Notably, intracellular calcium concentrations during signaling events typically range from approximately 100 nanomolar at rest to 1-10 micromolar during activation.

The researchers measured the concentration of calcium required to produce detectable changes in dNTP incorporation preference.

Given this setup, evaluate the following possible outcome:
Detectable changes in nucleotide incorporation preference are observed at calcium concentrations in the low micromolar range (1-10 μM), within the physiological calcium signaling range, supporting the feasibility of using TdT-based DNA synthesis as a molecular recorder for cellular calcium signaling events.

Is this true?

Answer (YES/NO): NO